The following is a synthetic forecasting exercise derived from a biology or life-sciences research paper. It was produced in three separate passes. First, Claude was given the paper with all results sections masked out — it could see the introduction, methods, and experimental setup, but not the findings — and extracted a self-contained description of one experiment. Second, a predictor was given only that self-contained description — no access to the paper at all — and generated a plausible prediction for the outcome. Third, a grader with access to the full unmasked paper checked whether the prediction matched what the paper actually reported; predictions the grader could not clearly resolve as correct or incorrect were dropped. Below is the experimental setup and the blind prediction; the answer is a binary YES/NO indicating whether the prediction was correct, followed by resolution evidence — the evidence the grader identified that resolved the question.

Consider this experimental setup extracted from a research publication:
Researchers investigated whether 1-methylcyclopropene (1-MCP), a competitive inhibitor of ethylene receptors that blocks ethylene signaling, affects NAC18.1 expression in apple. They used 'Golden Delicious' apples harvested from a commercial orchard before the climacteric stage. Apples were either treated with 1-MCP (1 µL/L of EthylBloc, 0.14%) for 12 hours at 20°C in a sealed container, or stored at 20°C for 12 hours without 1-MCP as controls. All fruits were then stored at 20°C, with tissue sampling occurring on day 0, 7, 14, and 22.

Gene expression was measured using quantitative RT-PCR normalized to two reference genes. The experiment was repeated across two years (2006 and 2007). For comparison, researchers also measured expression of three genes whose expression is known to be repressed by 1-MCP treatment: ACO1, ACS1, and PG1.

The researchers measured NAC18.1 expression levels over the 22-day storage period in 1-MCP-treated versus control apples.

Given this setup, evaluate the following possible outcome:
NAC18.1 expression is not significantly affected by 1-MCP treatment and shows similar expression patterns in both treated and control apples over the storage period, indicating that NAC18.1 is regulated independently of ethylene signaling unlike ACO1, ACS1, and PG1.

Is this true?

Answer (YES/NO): YES